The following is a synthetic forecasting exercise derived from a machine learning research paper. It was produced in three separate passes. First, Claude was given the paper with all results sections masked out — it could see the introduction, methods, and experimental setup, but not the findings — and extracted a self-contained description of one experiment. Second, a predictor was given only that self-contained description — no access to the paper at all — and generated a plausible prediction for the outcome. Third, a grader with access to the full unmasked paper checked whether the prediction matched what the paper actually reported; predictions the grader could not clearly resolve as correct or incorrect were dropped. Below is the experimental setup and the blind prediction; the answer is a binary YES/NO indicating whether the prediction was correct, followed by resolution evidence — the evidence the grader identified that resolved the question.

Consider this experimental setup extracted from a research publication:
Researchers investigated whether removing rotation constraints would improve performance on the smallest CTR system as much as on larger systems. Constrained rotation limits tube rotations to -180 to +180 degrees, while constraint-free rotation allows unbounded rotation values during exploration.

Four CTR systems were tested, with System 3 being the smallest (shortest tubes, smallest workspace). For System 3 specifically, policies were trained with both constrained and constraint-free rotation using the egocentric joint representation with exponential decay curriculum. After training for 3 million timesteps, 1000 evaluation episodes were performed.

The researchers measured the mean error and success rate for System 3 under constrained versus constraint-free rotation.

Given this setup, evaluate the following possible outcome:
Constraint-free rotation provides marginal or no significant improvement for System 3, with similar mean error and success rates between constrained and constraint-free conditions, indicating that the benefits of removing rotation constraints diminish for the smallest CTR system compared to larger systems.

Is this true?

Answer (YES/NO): YES